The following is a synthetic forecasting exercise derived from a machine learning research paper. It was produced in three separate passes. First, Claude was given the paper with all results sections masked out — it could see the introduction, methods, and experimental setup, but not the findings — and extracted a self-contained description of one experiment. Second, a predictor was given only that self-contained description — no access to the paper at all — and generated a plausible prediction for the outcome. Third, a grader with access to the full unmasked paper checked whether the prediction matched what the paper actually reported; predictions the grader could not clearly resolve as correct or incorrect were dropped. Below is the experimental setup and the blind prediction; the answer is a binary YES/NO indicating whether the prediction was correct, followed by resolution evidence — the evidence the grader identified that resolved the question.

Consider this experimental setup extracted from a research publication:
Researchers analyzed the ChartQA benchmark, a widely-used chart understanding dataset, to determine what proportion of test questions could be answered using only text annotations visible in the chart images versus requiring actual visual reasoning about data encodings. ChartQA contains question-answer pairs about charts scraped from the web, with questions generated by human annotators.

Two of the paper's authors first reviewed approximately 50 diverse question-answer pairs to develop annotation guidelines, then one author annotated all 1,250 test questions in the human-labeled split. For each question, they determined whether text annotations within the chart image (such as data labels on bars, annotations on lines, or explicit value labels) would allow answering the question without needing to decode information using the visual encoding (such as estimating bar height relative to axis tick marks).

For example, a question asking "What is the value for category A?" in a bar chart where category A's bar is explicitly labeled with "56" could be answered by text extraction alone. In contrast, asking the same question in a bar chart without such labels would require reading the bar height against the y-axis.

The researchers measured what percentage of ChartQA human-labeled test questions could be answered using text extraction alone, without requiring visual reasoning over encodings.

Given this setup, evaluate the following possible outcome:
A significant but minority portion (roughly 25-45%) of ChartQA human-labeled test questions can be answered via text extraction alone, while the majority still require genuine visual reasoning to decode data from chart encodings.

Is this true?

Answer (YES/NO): NO